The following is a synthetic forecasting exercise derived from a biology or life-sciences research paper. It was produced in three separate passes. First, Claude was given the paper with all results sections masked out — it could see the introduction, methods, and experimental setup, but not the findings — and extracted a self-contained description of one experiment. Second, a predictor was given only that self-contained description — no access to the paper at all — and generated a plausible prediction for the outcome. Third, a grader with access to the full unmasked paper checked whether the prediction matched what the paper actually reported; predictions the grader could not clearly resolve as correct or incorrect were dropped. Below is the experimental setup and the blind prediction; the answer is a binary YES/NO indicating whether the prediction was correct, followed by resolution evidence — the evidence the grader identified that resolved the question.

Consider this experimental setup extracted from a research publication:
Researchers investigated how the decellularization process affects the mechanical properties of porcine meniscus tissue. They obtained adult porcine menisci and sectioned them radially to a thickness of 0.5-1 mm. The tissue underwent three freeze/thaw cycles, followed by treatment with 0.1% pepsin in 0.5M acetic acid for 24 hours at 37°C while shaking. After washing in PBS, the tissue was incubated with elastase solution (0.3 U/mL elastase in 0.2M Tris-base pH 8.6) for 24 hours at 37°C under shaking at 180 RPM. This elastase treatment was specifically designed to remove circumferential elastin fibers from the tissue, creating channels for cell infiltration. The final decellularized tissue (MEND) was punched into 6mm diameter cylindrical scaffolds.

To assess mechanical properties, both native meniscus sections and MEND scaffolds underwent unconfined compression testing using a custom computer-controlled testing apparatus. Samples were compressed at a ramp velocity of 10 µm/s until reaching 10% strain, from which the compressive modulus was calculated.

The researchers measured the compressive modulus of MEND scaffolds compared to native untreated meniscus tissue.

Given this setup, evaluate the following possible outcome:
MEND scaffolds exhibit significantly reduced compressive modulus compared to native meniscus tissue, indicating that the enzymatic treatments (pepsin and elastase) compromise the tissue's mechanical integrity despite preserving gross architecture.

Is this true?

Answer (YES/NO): YES